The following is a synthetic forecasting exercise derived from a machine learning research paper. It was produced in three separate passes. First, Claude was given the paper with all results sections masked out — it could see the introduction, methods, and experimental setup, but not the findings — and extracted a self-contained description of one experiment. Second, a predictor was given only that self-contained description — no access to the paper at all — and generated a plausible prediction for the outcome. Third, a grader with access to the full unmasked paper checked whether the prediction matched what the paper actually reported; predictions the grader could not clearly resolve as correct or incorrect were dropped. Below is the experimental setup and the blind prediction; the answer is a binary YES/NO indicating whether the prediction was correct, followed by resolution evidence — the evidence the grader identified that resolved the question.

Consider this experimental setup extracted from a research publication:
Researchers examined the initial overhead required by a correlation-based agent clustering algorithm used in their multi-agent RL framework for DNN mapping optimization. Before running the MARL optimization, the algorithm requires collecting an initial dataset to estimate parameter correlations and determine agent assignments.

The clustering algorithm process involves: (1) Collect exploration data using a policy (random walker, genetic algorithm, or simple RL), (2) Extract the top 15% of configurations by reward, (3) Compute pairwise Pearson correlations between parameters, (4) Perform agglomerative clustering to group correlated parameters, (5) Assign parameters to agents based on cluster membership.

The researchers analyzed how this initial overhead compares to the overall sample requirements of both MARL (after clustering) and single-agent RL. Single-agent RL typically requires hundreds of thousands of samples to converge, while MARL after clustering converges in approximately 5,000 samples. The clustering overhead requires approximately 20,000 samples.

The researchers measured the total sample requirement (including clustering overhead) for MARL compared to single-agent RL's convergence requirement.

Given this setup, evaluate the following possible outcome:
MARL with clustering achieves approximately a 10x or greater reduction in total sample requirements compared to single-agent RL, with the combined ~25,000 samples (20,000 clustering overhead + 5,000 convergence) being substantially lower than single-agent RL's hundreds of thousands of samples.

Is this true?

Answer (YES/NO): YES